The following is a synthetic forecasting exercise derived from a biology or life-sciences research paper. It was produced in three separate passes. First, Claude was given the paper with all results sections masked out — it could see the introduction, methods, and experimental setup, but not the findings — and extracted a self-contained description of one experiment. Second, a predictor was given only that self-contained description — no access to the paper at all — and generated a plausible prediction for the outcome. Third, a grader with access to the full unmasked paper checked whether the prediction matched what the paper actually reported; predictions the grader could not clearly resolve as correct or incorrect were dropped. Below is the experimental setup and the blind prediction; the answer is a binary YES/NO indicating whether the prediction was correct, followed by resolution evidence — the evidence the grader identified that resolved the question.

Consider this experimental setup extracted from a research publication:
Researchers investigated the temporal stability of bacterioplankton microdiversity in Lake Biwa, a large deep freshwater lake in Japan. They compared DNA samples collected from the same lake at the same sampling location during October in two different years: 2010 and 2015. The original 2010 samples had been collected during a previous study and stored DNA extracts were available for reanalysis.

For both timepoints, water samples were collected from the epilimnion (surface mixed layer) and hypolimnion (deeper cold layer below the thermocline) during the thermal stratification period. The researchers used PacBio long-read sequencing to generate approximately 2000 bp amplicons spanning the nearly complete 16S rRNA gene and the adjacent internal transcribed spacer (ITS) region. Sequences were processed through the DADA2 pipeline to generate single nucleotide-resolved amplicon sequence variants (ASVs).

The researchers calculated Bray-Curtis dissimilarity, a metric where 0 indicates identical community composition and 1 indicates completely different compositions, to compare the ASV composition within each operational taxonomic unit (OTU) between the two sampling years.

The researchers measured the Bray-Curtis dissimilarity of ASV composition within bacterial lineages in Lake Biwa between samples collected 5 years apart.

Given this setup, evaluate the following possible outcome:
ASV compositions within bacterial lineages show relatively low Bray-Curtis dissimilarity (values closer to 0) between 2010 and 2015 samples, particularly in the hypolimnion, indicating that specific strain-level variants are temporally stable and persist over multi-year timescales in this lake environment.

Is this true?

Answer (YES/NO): NO